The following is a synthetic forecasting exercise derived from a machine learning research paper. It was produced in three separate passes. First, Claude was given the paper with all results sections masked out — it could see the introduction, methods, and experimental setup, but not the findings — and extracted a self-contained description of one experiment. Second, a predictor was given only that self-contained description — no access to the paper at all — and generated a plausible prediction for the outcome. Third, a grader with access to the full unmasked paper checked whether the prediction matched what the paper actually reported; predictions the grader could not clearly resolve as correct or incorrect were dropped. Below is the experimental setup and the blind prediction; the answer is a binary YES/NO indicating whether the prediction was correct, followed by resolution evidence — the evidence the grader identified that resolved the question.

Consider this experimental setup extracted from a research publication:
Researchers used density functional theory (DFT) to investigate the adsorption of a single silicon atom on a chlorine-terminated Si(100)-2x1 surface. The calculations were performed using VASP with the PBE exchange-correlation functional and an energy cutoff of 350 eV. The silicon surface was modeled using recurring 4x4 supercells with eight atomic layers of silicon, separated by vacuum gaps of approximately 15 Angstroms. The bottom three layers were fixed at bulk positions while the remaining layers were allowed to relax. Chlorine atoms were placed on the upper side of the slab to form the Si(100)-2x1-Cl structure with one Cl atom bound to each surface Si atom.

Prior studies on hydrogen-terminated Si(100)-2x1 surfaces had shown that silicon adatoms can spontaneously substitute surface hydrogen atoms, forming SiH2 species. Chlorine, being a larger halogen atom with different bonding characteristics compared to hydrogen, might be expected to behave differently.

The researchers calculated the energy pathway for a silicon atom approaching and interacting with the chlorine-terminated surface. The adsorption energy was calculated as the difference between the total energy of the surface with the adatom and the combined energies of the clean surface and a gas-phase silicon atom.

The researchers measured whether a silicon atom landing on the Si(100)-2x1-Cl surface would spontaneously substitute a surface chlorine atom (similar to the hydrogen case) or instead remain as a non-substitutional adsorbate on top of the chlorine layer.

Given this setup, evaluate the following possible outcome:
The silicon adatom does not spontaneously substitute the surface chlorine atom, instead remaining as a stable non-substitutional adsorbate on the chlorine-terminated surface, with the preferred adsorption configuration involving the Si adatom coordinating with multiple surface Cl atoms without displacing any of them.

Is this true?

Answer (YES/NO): NO